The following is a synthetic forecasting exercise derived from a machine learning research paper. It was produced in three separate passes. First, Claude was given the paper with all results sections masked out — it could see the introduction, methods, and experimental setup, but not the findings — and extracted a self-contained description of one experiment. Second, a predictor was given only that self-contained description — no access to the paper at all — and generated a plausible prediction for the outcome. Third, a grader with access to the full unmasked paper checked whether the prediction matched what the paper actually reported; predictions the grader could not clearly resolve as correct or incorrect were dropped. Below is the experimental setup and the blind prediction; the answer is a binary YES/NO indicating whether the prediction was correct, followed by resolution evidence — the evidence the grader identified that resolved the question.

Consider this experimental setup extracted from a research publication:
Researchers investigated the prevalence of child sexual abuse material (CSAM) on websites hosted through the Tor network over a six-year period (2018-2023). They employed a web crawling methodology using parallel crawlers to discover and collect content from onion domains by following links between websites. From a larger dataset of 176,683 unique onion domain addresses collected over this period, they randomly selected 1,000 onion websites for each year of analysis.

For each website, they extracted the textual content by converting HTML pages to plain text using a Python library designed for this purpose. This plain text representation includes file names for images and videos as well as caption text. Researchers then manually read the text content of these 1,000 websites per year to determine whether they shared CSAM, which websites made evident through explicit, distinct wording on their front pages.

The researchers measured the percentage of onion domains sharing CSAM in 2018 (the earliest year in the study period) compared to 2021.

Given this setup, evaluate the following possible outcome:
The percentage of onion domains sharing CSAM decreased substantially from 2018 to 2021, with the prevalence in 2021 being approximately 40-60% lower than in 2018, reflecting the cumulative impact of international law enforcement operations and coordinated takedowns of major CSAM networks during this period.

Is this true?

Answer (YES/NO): NO